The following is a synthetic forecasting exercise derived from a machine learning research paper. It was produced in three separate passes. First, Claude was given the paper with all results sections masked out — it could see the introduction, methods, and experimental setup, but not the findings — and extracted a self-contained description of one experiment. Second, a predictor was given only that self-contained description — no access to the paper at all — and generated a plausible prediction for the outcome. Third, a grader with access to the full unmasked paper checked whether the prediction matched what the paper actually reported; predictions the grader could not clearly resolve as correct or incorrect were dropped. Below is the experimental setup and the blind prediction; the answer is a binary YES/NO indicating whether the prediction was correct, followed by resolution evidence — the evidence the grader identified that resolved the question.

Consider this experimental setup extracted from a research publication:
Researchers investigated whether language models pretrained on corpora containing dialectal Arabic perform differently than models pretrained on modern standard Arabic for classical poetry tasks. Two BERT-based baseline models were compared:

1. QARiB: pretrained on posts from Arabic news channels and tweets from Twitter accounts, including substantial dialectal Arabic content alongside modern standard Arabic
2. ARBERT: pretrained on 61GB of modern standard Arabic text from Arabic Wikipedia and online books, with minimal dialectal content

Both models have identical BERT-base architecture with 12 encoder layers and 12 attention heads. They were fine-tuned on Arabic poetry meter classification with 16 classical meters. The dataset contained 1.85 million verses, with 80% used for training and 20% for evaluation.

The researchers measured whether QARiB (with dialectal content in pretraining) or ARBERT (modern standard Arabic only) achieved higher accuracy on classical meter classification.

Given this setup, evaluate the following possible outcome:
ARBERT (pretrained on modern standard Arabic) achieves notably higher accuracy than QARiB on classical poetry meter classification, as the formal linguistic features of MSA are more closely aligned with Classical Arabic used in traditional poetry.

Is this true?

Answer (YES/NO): NO